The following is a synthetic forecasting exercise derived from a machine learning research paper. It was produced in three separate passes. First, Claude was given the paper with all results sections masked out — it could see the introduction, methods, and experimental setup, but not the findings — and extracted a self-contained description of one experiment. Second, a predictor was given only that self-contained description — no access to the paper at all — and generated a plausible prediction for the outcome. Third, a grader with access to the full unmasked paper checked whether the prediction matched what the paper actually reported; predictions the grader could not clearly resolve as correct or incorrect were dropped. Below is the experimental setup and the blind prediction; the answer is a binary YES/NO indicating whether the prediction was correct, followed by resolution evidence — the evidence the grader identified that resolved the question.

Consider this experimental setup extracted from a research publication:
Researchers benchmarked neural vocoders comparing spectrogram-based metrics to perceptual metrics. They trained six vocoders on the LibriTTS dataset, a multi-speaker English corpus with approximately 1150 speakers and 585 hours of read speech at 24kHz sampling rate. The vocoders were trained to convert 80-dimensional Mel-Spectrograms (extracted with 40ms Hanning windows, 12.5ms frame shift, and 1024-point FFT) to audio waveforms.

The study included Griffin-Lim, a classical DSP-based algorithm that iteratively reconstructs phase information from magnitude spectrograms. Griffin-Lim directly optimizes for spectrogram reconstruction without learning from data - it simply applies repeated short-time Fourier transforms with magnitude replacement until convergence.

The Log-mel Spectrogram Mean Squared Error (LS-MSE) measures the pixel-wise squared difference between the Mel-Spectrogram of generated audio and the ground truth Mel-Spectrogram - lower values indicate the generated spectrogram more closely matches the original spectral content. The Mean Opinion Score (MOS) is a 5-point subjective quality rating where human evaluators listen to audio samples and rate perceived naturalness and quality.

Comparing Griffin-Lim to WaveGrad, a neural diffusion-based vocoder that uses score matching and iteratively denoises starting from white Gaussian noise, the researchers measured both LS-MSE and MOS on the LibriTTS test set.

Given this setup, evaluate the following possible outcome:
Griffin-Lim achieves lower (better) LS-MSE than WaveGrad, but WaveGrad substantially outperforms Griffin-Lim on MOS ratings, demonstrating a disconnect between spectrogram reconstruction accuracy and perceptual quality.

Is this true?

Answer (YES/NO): NO